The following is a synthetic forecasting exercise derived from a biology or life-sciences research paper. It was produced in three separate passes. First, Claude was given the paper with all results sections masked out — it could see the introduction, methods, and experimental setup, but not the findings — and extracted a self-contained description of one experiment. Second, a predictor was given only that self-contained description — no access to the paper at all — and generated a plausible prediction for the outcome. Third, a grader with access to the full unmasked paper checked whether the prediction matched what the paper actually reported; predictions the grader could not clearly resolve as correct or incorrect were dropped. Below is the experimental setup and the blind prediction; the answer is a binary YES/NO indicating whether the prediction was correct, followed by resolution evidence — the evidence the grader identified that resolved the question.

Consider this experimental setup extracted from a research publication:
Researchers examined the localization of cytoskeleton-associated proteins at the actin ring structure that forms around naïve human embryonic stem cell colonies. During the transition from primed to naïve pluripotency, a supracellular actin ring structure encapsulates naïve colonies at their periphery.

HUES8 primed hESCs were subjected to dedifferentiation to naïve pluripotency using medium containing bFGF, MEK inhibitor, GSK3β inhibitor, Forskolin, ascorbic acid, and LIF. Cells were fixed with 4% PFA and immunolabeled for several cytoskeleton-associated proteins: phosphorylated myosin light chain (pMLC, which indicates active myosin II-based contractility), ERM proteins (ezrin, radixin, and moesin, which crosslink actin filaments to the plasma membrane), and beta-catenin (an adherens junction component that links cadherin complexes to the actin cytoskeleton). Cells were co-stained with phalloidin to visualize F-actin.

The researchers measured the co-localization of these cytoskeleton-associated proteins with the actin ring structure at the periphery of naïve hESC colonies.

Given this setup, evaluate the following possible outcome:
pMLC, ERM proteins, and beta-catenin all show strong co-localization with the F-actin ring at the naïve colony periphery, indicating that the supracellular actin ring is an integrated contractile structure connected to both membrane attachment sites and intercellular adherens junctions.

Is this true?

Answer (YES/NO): NO